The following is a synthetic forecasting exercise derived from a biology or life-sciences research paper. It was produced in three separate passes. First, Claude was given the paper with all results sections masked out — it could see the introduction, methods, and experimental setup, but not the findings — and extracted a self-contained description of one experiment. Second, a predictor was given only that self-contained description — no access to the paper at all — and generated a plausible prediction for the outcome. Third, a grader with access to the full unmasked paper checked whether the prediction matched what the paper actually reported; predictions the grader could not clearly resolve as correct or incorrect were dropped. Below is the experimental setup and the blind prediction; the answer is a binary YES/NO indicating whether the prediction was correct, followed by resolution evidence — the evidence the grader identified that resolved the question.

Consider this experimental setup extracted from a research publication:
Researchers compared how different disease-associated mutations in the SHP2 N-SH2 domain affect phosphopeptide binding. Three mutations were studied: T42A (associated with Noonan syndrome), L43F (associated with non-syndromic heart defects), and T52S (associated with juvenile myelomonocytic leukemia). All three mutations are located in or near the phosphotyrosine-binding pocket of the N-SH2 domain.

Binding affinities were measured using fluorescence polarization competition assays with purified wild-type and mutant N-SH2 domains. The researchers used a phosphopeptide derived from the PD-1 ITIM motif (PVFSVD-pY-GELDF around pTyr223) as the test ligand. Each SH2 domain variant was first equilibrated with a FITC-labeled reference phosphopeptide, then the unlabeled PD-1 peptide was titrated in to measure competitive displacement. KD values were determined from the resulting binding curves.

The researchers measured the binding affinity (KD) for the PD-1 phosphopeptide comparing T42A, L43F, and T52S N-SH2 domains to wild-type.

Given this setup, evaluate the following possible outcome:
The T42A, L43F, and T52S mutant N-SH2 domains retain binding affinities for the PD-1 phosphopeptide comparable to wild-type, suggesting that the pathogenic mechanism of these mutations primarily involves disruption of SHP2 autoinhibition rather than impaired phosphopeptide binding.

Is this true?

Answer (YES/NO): NO